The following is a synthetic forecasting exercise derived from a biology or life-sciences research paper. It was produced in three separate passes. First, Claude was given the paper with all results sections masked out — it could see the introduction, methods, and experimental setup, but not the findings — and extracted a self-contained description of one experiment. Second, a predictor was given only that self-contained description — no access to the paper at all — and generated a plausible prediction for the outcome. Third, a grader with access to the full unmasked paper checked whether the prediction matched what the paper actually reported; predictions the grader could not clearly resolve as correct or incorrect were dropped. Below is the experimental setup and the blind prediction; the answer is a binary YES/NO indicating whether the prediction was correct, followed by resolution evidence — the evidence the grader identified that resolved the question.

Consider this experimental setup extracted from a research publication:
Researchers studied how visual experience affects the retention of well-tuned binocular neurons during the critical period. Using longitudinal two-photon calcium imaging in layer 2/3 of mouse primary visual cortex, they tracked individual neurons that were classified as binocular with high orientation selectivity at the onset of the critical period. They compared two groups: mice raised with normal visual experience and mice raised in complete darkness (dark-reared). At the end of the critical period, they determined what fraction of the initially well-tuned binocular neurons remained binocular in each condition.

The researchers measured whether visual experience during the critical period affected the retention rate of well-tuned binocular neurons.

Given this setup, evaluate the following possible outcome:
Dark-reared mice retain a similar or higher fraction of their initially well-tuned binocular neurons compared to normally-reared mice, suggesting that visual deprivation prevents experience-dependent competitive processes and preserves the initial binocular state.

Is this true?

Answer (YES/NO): NO